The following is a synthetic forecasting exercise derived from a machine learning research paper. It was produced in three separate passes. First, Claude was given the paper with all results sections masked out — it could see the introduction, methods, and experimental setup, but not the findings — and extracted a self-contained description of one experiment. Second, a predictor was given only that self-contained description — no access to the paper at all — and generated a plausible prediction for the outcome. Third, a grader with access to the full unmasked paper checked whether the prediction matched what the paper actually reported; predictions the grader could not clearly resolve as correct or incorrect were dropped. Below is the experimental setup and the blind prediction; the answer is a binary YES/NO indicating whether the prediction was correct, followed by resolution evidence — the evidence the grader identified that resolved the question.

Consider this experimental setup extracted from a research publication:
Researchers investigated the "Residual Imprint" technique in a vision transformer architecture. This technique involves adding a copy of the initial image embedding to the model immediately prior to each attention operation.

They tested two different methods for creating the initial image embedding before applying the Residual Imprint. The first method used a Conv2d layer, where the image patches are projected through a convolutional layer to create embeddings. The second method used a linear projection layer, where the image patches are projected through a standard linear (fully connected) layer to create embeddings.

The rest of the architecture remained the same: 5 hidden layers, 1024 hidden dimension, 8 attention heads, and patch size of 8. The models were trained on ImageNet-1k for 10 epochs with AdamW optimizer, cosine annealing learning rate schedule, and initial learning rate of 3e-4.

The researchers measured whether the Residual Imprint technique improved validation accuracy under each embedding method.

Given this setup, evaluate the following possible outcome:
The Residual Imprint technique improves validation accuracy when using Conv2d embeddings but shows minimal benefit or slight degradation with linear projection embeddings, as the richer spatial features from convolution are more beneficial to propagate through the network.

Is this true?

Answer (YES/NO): YES